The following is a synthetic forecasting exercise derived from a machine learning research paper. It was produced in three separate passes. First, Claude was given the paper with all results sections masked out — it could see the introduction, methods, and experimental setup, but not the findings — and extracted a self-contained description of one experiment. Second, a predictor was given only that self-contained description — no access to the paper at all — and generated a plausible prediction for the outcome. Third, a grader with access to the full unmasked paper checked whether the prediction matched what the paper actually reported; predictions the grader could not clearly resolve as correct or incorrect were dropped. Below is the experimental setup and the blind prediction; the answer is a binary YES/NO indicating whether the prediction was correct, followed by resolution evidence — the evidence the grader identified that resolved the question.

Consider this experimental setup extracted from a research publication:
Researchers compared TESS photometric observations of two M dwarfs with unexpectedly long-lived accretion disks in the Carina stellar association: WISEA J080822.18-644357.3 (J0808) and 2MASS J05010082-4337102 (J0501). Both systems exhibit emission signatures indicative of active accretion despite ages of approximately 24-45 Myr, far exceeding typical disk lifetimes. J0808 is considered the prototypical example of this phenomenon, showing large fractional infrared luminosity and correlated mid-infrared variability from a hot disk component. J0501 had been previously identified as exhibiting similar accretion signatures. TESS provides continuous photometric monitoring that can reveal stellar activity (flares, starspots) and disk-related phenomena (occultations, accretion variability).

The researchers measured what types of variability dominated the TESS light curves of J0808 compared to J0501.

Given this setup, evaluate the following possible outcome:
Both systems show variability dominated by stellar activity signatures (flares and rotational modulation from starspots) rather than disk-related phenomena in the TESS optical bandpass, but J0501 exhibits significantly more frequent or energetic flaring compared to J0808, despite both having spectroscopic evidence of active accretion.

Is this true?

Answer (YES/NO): NO